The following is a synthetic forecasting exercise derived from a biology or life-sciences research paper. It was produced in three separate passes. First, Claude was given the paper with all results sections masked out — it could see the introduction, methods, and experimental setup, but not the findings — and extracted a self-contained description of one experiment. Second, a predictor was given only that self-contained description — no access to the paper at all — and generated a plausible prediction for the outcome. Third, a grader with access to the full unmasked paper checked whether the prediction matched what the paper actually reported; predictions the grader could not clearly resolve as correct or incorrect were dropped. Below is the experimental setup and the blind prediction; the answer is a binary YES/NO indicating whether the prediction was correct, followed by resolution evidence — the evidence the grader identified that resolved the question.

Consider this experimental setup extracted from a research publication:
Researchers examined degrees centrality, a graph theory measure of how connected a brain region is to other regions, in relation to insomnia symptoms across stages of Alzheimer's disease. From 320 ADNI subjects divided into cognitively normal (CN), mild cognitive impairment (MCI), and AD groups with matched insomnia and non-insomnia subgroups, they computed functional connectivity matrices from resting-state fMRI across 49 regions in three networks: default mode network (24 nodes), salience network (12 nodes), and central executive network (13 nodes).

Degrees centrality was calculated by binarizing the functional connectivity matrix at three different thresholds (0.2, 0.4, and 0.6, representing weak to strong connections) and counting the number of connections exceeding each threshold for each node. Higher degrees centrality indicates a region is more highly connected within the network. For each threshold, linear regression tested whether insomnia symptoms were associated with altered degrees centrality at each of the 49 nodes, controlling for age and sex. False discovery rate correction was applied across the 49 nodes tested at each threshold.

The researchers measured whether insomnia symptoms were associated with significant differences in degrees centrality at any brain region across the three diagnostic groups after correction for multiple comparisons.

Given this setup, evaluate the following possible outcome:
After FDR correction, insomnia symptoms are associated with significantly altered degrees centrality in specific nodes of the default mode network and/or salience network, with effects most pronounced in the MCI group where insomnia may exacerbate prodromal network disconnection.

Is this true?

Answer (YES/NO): NO